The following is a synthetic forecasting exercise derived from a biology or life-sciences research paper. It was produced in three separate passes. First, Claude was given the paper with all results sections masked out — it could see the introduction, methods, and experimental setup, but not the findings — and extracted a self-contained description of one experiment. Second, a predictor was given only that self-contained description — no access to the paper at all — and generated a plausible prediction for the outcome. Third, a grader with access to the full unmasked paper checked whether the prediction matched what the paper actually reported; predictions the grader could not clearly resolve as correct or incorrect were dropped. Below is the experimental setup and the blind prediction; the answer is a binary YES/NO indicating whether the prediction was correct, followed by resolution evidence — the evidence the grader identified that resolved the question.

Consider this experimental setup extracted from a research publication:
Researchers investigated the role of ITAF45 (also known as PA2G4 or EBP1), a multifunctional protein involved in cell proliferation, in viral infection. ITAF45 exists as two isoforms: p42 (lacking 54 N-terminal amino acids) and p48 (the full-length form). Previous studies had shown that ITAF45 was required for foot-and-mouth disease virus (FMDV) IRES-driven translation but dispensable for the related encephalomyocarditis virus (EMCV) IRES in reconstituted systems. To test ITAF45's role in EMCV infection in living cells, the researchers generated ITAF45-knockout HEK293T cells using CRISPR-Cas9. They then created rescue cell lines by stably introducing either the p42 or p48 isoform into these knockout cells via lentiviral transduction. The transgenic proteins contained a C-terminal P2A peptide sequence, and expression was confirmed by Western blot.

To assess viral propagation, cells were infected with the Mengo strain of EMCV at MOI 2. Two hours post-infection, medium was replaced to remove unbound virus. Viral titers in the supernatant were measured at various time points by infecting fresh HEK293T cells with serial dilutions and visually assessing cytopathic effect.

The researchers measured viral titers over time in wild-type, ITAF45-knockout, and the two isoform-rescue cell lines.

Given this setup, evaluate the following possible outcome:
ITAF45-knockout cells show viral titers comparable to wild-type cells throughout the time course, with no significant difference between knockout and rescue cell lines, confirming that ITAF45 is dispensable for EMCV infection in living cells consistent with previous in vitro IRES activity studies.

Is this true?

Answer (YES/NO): NO